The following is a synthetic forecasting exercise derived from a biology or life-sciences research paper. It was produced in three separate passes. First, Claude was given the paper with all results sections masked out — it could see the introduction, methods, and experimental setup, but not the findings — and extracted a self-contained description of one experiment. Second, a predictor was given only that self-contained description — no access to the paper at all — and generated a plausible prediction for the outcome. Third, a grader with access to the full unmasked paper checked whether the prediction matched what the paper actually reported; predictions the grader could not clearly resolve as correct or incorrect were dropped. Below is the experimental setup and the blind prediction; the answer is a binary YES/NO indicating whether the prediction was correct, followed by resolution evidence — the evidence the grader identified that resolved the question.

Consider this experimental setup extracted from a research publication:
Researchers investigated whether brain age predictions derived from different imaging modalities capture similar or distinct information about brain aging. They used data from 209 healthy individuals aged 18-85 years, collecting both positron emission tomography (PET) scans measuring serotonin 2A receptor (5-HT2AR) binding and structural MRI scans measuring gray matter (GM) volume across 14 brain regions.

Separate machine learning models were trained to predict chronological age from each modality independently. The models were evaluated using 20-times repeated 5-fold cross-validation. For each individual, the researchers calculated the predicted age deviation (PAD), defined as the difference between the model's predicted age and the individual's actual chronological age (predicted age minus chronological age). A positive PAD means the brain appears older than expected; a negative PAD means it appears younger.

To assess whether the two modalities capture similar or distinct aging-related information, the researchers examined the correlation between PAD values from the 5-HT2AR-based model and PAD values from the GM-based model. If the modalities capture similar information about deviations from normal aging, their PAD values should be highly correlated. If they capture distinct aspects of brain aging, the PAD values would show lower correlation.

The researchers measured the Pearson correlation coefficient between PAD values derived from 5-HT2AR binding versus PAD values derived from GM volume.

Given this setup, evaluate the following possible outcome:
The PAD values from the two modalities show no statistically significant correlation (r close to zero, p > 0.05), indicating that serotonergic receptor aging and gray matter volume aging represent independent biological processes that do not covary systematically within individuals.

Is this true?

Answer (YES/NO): NO